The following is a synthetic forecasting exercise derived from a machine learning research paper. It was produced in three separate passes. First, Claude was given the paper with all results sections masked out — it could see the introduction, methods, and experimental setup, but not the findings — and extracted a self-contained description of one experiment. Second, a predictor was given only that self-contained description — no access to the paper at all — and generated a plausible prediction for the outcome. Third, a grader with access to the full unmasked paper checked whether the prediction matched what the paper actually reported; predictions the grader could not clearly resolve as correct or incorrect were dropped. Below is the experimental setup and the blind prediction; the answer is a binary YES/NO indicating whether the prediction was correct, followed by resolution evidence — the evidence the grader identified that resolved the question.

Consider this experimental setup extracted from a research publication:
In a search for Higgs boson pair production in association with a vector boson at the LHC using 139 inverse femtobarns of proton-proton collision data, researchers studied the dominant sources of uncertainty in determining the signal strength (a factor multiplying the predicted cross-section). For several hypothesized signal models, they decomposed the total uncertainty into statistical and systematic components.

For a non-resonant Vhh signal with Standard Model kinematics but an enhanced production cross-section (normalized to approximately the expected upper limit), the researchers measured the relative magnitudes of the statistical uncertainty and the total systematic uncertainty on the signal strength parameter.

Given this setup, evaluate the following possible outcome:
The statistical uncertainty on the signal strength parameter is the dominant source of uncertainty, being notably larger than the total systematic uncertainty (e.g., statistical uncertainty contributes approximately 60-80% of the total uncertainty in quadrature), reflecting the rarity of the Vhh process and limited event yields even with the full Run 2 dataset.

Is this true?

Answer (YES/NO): YES